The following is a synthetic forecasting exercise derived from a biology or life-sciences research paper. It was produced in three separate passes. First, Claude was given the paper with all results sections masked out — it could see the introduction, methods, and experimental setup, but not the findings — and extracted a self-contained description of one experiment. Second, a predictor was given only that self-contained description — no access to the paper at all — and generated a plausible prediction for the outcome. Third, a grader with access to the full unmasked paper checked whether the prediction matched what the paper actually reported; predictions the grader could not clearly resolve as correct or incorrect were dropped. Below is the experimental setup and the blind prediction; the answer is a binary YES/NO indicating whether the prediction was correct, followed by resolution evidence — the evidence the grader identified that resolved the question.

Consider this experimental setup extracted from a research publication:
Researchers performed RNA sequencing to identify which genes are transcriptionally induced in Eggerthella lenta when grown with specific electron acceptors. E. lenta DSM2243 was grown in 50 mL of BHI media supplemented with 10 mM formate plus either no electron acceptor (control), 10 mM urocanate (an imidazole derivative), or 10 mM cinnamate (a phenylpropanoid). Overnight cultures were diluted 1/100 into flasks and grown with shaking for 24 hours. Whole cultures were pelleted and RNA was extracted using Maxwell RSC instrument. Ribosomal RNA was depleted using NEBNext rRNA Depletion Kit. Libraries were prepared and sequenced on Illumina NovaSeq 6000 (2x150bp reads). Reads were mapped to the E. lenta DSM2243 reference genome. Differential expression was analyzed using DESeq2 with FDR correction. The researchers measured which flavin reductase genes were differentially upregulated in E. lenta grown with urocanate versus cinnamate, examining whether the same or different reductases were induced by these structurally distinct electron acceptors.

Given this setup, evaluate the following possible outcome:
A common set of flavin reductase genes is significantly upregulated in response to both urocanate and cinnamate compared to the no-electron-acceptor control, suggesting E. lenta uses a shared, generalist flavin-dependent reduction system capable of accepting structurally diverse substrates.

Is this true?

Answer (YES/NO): NO